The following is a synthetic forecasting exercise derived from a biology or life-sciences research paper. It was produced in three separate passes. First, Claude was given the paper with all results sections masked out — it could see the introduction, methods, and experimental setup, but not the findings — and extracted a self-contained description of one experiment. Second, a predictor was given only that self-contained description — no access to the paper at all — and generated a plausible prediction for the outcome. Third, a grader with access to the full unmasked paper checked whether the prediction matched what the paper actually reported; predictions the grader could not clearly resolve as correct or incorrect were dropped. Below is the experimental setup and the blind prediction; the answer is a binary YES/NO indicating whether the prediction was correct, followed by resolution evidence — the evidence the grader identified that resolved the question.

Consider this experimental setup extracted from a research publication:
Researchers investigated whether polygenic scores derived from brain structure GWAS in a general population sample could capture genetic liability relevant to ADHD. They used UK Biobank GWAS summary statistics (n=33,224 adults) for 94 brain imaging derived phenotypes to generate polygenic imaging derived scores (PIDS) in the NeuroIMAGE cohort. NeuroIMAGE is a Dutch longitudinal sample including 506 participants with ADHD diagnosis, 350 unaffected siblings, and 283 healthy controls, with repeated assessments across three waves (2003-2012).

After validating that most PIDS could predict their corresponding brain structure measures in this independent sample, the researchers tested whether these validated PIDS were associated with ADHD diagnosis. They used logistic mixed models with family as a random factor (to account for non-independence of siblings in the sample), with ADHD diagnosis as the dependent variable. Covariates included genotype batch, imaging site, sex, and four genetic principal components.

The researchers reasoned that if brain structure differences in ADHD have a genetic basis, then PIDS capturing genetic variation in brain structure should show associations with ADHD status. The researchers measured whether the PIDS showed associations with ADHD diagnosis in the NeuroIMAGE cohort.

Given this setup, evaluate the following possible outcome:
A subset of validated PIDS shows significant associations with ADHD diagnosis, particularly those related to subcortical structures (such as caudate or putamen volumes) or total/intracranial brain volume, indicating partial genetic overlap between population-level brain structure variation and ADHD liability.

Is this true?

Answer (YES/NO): NO